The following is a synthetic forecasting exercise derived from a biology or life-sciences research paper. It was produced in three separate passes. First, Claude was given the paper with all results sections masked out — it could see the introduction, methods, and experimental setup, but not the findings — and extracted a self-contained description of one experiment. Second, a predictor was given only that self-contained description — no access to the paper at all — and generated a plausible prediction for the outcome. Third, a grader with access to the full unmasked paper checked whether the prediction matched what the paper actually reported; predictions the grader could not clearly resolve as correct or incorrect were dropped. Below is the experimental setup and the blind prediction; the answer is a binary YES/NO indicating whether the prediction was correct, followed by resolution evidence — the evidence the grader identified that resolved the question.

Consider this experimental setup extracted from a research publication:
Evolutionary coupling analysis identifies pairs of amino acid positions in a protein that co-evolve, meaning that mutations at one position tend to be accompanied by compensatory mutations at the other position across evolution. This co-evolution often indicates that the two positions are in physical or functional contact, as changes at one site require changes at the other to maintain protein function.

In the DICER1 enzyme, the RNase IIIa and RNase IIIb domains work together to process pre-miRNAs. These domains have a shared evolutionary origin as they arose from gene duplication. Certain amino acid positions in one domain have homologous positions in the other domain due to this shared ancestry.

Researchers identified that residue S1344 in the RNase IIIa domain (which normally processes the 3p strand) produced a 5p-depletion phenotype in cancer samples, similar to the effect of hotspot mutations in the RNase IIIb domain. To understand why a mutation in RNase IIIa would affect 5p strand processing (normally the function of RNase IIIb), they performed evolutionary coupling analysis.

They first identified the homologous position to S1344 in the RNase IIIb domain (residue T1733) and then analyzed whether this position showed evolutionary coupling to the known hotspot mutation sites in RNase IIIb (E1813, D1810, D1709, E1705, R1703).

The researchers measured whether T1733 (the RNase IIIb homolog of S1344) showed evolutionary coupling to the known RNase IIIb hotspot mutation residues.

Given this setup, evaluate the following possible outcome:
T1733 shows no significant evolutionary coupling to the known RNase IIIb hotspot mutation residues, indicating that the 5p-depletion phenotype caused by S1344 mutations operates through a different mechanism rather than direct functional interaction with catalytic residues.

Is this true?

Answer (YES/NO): NO